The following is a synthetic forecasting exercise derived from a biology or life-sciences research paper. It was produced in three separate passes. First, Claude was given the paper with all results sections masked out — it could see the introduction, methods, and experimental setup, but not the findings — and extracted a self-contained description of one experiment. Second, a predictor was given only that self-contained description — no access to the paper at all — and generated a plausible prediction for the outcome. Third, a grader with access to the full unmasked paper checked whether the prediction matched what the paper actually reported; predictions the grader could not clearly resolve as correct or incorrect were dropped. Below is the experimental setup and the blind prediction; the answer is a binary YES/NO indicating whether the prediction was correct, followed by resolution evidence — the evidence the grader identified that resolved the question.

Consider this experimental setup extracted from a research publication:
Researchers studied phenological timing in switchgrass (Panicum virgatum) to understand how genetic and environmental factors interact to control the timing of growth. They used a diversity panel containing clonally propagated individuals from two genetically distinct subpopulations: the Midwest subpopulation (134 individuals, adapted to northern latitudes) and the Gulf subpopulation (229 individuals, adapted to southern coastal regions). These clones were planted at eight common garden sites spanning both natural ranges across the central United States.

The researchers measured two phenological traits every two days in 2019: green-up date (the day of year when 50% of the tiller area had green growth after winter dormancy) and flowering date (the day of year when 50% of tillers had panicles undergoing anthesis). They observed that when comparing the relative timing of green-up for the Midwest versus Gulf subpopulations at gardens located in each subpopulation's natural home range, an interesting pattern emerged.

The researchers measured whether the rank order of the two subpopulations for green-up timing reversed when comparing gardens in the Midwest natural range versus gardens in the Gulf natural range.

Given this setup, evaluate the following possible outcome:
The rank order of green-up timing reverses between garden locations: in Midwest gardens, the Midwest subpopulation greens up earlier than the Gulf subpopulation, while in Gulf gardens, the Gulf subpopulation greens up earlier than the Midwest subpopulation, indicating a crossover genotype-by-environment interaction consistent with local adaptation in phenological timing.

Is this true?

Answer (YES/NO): YES